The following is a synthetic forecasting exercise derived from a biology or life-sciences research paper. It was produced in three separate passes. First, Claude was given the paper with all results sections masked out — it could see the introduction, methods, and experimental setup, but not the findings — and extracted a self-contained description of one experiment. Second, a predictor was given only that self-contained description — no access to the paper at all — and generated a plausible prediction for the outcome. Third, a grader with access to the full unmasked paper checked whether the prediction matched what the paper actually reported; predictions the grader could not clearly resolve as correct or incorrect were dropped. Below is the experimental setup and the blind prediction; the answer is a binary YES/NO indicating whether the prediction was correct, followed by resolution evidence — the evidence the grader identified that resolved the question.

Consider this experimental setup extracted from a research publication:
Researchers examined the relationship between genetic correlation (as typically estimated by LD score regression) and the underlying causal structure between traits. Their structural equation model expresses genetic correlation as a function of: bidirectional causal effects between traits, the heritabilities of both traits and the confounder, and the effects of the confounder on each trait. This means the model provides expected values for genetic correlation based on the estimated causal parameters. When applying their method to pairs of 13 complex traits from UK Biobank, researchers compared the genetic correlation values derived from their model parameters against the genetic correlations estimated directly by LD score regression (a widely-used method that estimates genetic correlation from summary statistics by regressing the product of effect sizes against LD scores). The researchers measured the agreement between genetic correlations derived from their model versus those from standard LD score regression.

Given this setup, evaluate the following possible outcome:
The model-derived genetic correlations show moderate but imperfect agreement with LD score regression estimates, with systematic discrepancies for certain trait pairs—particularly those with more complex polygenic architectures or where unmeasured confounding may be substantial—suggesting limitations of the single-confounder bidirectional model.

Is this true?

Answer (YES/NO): NO